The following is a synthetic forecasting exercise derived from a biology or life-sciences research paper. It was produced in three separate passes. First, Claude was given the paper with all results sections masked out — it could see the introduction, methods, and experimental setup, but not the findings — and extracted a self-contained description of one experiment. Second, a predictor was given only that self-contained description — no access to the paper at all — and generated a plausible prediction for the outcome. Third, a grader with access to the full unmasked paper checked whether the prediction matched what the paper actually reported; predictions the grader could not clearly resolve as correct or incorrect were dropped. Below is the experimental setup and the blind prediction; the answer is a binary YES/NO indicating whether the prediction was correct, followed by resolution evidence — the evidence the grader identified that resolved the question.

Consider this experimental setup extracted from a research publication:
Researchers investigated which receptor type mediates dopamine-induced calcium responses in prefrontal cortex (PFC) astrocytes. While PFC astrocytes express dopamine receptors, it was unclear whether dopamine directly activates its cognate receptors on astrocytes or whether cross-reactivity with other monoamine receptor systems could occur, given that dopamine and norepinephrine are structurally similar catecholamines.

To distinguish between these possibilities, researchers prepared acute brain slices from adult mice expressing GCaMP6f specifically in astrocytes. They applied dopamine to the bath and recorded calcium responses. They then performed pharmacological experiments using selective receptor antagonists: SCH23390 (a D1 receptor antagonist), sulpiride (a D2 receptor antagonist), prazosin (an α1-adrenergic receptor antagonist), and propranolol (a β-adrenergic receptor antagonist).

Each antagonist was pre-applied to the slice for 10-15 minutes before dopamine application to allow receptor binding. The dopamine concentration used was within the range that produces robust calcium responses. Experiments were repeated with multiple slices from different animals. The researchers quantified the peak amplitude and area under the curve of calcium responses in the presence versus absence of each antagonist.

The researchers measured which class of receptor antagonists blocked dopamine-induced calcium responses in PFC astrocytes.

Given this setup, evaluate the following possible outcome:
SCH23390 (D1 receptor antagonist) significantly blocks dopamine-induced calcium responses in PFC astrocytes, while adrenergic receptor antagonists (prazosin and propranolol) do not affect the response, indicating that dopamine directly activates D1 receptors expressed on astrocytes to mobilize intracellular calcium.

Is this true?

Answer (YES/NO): NO